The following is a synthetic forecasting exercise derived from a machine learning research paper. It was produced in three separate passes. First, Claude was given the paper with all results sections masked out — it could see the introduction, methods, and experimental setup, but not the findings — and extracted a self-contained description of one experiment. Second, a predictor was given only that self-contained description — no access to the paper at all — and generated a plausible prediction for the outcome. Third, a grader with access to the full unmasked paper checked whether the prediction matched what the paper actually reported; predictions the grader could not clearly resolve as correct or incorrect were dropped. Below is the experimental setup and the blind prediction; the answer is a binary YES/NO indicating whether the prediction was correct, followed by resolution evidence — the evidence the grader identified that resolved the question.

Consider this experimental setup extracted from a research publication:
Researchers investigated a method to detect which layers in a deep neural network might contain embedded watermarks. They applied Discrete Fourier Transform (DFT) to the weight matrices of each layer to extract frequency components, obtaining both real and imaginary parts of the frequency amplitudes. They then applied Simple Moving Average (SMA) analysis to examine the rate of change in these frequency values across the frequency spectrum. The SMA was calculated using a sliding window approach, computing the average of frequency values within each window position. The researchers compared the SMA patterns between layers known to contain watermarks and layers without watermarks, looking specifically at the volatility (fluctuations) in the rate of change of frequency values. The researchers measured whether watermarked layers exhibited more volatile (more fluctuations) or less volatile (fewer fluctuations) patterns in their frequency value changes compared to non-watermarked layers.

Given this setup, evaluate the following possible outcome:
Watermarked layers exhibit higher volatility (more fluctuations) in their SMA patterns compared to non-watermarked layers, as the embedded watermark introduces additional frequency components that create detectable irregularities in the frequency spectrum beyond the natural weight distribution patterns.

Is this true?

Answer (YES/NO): NO